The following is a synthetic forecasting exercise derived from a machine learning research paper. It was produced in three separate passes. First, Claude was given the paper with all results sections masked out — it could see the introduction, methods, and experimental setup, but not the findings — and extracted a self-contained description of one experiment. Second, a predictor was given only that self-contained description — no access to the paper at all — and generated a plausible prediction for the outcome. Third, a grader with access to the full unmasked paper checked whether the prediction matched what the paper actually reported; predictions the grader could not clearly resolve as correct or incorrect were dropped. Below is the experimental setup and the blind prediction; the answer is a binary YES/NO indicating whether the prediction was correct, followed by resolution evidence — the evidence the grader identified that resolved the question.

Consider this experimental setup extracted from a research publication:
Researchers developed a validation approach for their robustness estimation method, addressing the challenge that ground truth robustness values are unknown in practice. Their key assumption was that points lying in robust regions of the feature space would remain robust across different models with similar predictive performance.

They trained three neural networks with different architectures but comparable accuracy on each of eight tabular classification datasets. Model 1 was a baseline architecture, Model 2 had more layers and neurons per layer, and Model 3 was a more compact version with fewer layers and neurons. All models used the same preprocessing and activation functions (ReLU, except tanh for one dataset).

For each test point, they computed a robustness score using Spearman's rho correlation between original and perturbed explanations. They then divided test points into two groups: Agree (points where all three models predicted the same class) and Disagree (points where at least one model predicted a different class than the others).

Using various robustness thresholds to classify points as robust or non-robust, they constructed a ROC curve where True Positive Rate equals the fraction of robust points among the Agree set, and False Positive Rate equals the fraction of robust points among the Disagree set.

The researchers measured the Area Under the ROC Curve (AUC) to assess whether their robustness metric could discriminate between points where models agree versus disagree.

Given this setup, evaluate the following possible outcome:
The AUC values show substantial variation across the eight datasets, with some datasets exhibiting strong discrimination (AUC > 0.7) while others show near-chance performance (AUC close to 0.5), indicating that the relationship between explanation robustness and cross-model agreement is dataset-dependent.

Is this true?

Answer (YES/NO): YES